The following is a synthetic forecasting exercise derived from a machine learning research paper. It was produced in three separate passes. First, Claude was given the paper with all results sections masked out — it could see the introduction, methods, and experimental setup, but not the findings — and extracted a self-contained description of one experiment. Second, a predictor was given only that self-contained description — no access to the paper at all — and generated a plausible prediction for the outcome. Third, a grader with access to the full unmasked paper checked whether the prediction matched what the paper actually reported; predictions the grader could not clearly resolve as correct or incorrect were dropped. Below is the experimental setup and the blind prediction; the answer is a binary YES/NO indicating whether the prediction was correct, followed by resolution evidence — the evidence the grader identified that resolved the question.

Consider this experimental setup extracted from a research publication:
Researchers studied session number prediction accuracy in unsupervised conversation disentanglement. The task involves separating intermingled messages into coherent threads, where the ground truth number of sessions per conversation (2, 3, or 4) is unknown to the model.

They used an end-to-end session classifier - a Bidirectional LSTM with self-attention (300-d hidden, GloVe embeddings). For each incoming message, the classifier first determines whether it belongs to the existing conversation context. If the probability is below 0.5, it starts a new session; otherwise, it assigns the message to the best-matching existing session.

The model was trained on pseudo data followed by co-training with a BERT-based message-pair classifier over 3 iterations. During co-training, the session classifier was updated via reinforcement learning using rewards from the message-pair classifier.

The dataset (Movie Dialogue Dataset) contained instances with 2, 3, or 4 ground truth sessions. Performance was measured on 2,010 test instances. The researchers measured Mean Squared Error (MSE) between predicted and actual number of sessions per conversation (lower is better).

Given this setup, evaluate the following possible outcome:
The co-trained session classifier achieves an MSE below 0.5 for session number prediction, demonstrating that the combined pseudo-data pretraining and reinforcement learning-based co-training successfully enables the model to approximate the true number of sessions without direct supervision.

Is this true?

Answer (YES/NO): NO